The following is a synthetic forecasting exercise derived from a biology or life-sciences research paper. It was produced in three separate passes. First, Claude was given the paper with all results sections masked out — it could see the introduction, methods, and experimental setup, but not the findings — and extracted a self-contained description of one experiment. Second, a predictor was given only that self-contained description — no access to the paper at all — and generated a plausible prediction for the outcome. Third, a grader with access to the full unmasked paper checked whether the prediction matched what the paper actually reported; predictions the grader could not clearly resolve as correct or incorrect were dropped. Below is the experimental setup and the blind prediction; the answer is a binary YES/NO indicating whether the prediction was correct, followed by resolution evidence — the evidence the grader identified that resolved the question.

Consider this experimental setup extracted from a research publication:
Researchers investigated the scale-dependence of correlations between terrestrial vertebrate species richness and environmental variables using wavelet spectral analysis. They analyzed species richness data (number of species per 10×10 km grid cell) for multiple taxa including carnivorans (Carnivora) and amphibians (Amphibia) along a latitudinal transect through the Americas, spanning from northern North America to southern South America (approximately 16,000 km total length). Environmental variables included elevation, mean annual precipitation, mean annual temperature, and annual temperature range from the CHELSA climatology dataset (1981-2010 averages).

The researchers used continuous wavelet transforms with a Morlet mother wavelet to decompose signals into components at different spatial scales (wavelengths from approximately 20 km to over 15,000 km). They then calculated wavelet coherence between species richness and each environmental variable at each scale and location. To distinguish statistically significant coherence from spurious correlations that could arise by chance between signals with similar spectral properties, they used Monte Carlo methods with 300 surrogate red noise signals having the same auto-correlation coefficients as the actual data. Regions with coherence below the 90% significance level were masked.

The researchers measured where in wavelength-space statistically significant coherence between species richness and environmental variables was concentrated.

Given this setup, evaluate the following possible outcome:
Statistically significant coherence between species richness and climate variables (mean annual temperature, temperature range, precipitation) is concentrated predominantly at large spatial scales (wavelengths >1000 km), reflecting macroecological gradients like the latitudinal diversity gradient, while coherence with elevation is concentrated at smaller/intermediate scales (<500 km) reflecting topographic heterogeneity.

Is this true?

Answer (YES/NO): NO